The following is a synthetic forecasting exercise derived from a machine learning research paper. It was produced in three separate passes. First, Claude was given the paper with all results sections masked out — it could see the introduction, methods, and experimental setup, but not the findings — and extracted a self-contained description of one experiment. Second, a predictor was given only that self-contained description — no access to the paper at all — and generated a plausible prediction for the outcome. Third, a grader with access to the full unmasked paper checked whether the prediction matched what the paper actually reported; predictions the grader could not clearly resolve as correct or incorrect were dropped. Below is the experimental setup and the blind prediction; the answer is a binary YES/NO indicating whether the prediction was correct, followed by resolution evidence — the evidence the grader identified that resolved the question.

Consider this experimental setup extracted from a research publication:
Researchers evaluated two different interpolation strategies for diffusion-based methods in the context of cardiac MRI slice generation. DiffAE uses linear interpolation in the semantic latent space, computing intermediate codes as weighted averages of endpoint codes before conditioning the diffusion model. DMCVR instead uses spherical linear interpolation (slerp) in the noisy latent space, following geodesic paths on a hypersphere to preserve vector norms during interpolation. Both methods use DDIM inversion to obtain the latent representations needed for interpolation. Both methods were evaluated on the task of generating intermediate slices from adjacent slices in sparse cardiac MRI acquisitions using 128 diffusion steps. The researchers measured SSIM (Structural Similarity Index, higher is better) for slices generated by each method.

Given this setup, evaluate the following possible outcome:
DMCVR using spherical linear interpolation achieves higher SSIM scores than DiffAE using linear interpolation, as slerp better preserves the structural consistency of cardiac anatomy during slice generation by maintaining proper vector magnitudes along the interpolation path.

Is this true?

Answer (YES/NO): YES